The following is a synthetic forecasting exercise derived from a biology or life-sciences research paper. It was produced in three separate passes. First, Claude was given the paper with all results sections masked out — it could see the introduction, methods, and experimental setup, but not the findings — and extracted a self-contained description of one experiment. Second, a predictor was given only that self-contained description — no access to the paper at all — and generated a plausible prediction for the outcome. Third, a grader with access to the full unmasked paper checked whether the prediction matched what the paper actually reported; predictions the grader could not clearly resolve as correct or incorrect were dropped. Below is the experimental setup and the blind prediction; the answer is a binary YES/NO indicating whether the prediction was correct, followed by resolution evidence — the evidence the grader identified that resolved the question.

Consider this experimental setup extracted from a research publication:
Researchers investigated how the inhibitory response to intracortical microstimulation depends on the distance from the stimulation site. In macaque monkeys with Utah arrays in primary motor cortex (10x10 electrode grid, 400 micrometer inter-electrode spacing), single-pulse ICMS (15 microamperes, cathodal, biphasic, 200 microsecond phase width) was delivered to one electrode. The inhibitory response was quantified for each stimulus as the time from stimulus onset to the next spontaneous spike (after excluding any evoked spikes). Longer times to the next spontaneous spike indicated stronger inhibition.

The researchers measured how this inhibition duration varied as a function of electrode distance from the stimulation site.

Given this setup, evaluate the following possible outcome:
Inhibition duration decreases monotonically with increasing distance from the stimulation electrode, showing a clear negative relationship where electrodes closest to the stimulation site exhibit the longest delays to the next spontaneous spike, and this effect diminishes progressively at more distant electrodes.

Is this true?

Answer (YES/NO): NO